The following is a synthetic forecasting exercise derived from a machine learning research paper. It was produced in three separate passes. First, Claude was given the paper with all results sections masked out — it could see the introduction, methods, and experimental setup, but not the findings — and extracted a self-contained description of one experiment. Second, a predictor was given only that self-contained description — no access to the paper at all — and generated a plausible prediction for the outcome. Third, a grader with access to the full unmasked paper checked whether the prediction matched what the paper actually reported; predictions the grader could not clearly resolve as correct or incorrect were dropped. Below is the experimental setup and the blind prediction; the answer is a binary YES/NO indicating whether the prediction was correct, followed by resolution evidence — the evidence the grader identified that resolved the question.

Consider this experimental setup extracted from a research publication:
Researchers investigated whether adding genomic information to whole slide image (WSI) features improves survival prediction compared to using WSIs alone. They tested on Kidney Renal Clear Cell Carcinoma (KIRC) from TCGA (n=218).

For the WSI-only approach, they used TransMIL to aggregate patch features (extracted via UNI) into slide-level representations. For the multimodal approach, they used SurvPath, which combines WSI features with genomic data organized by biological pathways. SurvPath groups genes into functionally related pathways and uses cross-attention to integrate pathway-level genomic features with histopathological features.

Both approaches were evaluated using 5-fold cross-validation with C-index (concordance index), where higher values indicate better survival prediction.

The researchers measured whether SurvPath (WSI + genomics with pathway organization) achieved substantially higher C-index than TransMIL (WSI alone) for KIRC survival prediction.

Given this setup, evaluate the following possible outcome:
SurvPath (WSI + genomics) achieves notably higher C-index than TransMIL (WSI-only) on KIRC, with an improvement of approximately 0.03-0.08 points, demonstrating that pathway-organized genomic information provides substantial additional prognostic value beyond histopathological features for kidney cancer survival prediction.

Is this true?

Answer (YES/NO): YES